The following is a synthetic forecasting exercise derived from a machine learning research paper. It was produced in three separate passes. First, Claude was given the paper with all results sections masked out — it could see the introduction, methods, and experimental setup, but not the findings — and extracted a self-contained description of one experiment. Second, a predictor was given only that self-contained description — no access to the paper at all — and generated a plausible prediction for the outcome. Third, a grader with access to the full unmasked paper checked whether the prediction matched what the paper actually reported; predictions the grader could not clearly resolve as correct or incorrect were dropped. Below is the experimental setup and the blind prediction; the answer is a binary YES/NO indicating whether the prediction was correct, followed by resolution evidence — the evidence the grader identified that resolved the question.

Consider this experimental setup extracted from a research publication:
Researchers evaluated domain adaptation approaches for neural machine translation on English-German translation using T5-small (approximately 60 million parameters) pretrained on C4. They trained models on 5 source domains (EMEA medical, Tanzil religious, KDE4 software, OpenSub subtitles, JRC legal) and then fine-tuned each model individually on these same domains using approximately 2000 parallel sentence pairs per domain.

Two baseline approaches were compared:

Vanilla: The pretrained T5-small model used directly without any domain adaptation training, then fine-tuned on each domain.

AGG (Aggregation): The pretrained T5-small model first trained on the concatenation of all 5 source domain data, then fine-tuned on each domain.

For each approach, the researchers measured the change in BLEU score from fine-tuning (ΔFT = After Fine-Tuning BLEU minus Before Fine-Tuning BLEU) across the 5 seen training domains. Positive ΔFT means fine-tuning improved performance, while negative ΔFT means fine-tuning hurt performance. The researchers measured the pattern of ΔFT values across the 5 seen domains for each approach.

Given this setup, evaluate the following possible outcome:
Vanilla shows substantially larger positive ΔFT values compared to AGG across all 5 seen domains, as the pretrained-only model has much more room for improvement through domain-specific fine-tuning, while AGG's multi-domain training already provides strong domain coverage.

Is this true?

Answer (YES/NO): NO